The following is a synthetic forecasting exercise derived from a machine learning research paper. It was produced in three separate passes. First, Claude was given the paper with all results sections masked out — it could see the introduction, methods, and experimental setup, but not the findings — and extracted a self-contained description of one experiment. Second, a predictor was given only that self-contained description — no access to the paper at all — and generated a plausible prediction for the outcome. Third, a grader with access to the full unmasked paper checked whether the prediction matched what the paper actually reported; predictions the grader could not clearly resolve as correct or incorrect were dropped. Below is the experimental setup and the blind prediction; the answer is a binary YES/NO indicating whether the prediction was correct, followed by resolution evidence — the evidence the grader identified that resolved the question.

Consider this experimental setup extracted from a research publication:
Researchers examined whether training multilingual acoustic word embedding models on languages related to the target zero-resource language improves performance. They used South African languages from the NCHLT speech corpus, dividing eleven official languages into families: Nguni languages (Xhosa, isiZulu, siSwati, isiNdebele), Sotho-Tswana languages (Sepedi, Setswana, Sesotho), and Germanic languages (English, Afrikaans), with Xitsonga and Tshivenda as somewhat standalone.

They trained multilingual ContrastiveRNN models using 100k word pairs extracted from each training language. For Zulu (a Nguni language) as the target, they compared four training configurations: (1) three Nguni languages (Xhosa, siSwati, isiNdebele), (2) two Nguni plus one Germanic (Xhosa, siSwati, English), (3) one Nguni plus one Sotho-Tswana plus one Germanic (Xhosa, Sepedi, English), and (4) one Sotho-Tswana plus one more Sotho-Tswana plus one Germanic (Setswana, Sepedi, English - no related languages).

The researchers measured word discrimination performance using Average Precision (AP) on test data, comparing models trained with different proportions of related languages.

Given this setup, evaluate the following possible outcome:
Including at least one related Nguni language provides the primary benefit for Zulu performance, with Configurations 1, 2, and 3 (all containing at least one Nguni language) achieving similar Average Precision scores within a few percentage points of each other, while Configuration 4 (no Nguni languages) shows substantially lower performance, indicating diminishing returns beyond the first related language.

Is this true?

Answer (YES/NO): NO